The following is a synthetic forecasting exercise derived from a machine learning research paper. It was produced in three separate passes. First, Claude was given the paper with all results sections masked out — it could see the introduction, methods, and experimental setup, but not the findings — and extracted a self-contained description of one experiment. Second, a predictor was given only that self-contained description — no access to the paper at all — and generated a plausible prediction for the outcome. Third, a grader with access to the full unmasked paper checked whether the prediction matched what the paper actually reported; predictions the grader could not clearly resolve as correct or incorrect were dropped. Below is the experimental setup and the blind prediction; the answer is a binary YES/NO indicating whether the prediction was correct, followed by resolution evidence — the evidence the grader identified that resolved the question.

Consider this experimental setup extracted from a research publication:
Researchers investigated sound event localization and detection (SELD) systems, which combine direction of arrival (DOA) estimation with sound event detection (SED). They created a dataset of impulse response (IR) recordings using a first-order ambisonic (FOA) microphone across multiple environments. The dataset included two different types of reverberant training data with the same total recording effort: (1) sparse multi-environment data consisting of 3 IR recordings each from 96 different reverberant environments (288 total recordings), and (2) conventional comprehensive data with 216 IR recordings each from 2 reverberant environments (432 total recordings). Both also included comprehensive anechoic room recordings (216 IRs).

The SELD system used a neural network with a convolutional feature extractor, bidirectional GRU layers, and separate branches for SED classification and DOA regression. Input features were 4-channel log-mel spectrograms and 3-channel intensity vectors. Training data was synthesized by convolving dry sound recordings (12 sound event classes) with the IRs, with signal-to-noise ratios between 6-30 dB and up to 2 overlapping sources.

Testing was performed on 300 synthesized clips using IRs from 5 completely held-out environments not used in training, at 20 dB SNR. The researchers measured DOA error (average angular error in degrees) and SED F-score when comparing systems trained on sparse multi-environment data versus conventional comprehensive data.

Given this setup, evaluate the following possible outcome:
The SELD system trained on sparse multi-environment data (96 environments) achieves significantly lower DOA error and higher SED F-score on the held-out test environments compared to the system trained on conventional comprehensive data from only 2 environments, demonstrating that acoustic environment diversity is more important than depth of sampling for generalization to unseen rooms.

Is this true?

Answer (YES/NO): YES